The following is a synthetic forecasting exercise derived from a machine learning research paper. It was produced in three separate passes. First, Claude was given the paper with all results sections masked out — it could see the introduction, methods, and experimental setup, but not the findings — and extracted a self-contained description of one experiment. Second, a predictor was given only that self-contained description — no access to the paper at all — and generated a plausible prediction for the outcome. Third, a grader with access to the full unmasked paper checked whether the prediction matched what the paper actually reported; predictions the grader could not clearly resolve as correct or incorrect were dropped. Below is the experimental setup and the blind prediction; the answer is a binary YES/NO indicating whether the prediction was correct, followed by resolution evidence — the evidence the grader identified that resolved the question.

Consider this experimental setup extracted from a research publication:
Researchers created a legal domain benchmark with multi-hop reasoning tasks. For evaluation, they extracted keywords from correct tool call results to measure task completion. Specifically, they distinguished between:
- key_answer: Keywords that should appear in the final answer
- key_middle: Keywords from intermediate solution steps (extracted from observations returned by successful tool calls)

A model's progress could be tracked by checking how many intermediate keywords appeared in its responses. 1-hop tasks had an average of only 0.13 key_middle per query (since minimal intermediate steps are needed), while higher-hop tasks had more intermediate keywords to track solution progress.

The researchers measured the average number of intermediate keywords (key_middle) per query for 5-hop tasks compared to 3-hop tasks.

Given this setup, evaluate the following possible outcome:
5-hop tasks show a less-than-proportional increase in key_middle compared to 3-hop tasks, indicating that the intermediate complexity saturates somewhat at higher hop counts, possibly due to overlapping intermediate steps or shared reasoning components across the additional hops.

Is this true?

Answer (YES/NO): NO